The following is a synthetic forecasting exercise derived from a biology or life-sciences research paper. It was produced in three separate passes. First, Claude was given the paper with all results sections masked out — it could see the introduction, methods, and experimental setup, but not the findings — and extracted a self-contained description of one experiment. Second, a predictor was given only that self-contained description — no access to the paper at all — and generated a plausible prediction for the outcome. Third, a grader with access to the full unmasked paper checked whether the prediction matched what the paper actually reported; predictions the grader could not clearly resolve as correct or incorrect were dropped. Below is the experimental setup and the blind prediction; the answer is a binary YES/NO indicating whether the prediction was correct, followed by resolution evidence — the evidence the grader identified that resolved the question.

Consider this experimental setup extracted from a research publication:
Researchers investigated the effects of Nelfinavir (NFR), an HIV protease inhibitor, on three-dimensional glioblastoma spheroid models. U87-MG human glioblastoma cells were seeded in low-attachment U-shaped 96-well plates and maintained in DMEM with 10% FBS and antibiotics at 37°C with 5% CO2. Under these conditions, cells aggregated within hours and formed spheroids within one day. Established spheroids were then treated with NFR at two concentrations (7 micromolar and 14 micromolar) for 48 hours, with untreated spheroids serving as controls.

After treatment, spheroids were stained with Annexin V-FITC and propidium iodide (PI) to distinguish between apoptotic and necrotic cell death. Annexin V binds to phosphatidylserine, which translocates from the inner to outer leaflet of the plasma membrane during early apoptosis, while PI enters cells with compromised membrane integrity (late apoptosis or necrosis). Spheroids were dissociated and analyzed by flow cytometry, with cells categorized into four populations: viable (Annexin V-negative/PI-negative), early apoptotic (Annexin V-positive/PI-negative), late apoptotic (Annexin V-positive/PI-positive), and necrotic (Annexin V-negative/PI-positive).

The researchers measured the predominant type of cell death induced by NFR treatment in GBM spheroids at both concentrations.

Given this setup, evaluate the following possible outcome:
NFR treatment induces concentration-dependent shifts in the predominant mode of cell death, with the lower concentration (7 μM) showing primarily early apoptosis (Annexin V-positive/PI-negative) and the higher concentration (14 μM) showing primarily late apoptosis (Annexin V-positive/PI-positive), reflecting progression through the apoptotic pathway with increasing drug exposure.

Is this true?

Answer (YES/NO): NO